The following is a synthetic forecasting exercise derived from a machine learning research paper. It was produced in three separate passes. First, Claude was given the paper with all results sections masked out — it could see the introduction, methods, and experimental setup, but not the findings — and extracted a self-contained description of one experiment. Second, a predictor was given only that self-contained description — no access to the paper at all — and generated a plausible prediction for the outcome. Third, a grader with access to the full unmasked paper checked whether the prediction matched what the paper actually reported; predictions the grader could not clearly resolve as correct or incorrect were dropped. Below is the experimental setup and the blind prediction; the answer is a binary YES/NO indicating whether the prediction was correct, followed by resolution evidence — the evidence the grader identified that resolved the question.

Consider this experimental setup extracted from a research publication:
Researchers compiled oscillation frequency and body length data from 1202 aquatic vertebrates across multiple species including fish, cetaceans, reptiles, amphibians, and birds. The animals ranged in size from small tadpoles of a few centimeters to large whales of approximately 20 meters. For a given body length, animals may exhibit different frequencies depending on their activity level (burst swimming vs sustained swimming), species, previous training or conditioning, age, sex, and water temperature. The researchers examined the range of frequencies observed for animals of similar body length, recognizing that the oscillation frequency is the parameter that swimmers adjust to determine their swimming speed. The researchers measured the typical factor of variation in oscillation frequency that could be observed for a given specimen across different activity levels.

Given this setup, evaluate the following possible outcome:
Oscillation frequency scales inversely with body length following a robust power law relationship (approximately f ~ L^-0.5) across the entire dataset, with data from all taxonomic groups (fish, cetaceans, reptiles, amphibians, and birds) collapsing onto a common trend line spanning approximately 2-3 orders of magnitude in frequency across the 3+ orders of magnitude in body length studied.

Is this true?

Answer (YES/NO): NO